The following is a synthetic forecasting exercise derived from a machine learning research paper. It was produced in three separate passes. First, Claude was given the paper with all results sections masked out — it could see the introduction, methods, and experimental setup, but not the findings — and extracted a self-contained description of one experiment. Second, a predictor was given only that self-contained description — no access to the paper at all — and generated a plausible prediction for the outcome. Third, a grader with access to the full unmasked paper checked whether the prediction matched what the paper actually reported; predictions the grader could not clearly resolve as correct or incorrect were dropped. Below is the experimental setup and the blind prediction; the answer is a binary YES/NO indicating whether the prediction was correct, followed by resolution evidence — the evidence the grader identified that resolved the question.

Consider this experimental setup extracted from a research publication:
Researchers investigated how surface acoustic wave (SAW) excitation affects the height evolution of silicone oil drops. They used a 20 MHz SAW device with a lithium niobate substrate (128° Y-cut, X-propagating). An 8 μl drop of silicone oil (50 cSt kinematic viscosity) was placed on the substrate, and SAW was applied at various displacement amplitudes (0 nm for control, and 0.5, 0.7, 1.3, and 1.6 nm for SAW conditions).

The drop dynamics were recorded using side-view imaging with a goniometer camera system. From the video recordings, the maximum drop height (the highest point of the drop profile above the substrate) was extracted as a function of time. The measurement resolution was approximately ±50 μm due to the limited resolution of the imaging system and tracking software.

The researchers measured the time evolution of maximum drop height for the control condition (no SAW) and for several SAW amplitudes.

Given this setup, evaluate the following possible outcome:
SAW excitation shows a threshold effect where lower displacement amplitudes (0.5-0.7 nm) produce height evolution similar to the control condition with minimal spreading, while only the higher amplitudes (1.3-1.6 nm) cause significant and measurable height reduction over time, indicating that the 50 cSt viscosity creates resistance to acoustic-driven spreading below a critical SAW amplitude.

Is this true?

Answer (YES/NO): NO